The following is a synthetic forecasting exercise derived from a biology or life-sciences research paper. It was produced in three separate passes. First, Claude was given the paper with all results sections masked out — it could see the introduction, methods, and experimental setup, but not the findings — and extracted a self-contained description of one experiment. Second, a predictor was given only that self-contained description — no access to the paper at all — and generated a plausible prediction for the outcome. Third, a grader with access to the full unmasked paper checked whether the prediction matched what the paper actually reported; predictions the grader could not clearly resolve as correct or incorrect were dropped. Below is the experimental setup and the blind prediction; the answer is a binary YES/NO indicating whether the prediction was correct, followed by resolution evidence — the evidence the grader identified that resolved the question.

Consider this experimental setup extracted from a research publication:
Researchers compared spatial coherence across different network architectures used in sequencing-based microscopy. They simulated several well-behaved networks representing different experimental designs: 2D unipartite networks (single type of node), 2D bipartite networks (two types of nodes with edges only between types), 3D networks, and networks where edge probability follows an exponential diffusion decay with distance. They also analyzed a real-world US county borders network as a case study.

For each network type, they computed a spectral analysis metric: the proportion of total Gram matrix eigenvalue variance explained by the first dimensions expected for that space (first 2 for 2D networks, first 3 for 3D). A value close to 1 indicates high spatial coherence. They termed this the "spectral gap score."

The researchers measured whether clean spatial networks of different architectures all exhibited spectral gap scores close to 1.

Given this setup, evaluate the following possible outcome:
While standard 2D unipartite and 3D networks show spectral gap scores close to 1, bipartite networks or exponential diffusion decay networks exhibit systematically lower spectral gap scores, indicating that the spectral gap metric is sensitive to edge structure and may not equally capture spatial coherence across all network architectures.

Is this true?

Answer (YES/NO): NO